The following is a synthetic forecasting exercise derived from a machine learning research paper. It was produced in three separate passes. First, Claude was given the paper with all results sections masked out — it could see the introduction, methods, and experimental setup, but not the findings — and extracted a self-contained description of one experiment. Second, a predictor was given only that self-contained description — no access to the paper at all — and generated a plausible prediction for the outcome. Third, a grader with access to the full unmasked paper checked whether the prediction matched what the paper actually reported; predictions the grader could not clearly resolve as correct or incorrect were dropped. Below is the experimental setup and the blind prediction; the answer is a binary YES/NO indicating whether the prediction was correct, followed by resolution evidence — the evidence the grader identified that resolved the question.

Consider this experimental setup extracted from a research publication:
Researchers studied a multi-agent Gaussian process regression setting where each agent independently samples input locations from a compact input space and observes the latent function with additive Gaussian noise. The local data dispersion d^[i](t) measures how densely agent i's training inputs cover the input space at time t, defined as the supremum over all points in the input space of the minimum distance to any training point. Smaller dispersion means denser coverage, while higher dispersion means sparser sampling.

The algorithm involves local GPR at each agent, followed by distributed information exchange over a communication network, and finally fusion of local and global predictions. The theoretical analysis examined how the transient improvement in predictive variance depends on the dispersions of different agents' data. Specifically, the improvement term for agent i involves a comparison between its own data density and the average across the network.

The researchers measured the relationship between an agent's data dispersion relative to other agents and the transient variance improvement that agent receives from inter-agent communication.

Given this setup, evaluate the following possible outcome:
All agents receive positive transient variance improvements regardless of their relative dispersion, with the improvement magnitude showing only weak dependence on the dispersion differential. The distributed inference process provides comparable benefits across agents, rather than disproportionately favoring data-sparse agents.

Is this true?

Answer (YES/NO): NO